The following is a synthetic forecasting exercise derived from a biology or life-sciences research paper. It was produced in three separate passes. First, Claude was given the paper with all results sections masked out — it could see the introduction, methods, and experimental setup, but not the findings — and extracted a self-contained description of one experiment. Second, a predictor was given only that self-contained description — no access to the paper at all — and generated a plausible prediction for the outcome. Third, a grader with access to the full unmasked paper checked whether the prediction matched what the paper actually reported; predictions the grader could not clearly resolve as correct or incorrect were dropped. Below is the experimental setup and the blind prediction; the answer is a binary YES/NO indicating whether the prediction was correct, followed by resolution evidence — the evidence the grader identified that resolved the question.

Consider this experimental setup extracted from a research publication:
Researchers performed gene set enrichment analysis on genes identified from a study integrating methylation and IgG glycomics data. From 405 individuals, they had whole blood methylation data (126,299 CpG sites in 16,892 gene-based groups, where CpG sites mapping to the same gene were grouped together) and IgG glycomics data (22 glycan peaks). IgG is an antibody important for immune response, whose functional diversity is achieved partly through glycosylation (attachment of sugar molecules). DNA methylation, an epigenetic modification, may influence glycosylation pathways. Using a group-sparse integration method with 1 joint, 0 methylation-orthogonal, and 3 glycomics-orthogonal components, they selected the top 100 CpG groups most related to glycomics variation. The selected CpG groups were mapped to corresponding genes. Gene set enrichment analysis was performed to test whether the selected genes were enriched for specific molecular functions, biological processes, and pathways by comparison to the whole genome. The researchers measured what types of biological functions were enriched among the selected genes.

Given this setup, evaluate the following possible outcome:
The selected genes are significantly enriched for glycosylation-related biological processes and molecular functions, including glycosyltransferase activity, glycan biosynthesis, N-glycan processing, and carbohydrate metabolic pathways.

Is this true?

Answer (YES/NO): NO